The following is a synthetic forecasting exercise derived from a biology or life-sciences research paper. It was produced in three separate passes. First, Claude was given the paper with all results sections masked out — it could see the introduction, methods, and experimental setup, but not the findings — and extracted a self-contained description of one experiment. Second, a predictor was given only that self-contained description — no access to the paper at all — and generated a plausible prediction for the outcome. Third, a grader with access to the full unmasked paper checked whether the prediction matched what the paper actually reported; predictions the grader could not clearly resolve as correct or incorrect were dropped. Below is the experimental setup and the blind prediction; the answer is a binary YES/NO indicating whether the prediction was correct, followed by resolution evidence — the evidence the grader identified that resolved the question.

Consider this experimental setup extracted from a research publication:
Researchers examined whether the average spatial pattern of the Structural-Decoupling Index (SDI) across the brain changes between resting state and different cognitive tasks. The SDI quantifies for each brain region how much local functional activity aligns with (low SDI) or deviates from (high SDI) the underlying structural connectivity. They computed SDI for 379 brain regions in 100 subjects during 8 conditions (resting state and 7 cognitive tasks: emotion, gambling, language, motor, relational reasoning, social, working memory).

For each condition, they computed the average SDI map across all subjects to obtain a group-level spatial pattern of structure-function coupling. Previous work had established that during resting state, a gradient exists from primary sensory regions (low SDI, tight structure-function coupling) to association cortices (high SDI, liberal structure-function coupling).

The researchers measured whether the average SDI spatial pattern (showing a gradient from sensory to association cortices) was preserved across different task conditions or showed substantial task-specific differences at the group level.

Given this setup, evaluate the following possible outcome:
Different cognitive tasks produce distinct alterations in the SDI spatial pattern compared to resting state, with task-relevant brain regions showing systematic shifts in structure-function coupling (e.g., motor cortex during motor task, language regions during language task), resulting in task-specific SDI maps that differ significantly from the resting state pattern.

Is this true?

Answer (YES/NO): NO